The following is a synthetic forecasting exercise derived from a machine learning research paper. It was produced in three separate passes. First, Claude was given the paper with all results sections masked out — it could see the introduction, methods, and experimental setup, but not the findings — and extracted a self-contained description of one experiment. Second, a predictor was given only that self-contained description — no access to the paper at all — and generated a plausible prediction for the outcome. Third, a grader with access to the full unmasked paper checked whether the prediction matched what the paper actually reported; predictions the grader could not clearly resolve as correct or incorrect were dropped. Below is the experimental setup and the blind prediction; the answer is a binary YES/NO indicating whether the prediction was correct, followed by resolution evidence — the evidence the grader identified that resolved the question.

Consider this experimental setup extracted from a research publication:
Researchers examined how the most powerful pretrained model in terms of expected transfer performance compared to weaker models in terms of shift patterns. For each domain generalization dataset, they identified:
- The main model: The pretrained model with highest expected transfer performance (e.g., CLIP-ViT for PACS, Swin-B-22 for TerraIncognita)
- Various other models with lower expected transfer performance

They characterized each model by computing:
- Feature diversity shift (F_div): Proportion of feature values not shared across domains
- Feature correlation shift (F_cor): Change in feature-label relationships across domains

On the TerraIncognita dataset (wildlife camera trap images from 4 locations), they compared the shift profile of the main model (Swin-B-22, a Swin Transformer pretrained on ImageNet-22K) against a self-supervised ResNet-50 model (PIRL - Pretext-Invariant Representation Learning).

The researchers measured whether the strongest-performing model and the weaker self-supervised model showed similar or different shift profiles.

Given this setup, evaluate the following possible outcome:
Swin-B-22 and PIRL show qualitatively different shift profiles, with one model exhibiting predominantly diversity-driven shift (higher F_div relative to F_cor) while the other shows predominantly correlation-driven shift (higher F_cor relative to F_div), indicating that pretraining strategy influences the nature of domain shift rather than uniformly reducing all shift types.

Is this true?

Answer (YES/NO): NO